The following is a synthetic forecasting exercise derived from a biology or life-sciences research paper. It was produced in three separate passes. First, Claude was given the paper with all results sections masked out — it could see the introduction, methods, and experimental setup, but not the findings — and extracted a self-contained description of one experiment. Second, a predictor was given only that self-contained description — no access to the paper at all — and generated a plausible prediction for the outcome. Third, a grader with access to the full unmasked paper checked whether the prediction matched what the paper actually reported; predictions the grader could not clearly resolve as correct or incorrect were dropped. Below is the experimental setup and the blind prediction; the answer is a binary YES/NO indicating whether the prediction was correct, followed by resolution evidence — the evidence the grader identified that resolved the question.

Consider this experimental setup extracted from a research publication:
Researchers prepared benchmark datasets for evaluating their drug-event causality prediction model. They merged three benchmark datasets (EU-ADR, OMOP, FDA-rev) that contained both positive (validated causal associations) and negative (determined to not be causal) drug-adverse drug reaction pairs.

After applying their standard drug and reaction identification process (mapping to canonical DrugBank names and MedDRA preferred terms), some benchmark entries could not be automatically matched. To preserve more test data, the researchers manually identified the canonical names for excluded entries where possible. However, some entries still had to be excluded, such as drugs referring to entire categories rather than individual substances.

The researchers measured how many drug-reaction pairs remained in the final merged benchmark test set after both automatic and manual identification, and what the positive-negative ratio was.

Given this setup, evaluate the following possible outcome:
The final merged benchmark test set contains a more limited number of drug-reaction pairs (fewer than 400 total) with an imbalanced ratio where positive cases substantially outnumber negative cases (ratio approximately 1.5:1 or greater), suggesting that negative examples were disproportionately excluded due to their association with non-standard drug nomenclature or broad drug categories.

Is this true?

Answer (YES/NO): NO